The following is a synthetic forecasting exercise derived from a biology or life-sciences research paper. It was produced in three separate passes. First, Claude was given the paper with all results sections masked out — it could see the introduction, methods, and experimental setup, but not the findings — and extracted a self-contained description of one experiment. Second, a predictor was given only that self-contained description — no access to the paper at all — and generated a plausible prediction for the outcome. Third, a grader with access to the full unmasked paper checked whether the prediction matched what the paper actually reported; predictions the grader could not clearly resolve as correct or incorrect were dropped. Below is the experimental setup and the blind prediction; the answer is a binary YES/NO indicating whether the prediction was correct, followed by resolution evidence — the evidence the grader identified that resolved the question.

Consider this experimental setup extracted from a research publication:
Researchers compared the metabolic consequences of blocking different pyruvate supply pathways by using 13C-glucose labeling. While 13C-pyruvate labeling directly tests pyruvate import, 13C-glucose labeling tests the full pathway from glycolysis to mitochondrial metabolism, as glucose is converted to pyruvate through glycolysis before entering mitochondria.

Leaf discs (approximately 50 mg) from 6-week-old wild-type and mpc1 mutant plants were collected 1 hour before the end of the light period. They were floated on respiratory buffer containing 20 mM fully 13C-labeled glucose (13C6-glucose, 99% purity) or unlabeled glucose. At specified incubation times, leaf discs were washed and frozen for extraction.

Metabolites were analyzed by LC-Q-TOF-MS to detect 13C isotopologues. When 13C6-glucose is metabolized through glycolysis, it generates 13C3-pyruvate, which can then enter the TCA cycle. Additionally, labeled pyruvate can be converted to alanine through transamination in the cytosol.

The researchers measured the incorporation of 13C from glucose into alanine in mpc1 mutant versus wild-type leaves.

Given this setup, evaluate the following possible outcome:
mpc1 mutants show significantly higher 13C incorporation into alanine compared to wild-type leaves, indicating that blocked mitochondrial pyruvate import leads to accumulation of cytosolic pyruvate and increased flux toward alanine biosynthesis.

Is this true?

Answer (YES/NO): YES